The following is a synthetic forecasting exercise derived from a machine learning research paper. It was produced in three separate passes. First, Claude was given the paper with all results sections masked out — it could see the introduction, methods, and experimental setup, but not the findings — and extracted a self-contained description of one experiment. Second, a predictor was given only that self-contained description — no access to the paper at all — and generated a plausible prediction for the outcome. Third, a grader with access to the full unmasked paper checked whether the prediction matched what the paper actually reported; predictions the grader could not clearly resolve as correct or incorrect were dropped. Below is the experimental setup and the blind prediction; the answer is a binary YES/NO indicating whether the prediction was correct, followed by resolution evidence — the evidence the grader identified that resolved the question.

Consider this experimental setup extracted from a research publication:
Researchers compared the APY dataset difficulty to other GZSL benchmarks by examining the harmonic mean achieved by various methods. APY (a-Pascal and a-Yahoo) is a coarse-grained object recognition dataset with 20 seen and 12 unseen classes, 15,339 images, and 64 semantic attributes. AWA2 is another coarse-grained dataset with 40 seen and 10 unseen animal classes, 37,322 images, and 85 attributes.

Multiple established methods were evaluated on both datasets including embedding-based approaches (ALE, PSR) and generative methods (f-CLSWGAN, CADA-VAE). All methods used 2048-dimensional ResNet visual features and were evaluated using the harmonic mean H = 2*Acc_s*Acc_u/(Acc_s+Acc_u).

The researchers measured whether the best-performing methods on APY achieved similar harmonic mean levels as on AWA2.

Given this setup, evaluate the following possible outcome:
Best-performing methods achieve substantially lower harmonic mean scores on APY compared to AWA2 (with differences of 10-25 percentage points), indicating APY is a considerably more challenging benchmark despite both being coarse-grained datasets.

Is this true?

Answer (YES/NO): YES